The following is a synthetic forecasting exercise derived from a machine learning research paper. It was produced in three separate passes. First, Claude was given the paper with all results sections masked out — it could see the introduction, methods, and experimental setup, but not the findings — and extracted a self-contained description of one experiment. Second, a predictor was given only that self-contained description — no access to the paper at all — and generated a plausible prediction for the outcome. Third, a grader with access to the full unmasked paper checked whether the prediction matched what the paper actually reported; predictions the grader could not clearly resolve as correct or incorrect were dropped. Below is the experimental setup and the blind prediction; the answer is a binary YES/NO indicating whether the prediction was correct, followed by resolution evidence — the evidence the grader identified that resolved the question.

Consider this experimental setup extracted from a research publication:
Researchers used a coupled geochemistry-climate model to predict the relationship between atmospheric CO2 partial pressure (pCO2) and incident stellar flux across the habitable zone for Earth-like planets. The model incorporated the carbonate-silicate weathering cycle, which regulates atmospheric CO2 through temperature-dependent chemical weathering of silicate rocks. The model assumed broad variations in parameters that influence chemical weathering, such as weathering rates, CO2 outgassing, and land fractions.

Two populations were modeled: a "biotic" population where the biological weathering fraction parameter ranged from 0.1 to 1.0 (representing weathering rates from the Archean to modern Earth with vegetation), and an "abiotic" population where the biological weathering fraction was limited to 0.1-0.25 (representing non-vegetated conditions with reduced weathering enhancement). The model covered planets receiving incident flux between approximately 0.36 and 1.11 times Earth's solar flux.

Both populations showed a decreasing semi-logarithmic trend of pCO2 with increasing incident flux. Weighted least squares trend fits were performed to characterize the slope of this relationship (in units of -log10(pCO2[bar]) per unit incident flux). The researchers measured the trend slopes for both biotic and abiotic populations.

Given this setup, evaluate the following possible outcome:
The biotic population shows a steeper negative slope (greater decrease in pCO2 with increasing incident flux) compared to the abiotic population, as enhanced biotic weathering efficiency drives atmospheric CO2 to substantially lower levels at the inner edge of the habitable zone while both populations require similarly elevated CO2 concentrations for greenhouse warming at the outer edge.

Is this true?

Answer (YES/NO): YES